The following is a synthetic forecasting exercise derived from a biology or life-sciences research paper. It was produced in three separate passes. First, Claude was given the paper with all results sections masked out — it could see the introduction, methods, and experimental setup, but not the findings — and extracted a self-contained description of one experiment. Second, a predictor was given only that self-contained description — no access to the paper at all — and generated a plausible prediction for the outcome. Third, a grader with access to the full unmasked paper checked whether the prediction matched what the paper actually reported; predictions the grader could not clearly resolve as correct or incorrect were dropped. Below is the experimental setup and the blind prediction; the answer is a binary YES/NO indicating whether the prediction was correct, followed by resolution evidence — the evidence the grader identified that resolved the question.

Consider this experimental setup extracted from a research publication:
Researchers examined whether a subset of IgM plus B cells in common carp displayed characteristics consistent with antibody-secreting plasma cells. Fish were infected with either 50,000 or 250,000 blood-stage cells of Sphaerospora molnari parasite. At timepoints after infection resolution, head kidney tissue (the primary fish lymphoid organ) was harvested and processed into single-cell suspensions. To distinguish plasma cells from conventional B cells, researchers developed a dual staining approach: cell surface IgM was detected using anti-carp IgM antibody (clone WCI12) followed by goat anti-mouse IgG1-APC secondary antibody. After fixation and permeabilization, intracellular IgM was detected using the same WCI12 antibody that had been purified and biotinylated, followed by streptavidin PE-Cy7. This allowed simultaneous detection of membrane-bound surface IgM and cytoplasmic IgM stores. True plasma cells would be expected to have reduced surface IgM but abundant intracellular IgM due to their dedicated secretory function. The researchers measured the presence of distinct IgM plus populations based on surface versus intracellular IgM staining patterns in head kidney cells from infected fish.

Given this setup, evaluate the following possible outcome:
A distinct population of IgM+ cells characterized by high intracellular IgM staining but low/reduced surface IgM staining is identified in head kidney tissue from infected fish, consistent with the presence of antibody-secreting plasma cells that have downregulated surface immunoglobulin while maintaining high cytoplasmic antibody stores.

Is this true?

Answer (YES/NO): YES